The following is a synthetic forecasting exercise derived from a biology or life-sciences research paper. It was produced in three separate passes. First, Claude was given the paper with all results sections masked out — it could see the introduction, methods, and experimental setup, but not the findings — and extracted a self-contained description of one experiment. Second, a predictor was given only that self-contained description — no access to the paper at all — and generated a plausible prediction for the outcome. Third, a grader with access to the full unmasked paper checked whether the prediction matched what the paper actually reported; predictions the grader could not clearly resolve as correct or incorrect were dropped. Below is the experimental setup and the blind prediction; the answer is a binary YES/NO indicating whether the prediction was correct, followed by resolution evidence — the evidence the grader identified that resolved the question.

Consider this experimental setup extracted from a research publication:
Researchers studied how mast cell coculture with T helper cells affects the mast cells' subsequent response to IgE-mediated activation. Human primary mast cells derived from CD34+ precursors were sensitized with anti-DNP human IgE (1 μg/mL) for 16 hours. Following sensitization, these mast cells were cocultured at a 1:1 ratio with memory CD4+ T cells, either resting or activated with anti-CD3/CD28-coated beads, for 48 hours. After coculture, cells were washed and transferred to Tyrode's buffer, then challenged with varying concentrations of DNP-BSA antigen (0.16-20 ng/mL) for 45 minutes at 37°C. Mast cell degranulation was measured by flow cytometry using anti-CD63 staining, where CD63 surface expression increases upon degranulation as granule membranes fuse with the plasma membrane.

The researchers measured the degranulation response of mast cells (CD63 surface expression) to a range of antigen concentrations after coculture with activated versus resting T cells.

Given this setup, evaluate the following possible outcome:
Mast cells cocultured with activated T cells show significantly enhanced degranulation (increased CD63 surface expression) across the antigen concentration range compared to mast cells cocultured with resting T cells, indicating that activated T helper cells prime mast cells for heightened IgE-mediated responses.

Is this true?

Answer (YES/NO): YES